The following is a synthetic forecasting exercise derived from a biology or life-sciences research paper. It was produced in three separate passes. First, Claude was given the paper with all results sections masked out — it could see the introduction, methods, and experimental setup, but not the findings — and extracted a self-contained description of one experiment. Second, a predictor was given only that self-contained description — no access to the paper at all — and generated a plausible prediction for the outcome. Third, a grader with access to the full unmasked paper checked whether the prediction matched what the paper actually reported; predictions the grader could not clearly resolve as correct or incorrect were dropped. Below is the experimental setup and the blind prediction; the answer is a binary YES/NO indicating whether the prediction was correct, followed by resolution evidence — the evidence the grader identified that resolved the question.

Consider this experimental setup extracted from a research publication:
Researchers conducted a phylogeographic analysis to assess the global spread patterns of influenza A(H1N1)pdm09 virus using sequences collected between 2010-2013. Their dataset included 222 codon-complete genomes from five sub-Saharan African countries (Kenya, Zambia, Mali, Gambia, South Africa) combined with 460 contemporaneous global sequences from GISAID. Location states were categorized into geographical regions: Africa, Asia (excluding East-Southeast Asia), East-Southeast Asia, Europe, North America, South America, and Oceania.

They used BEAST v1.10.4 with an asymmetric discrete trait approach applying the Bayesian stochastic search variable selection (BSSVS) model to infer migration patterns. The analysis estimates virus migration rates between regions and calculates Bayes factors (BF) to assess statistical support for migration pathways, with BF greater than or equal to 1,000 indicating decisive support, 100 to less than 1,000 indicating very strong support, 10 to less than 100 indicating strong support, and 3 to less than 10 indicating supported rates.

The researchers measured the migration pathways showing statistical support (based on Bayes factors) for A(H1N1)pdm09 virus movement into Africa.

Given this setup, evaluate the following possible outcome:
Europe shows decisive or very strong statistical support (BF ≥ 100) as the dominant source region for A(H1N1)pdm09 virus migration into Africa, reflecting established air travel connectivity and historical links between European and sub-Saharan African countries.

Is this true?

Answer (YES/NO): NO